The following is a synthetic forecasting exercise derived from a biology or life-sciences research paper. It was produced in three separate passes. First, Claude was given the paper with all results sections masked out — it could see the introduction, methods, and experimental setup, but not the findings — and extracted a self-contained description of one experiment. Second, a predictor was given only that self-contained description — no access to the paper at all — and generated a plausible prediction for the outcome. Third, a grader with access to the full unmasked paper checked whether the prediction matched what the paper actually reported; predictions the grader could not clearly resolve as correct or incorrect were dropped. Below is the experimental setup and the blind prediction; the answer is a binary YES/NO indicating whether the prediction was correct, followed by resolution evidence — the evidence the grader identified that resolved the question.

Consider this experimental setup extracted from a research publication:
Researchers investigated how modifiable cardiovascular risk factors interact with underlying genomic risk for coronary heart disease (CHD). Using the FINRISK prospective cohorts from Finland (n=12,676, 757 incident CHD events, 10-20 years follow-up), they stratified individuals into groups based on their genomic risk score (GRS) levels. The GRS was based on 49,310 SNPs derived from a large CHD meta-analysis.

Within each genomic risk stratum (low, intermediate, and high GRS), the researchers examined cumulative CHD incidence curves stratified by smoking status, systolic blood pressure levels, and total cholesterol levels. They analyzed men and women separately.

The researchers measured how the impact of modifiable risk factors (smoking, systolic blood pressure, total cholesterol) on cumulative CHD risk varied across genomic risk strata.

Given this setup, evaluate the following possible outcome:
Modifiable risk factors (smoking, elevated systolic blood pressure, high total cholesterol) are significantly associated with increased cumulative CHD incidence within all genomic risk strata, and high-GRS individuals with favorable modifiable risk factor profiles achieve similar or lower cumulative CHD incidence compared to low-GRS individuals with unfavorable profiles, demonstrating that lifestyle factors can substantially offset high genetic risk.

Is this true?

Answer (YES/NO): NO